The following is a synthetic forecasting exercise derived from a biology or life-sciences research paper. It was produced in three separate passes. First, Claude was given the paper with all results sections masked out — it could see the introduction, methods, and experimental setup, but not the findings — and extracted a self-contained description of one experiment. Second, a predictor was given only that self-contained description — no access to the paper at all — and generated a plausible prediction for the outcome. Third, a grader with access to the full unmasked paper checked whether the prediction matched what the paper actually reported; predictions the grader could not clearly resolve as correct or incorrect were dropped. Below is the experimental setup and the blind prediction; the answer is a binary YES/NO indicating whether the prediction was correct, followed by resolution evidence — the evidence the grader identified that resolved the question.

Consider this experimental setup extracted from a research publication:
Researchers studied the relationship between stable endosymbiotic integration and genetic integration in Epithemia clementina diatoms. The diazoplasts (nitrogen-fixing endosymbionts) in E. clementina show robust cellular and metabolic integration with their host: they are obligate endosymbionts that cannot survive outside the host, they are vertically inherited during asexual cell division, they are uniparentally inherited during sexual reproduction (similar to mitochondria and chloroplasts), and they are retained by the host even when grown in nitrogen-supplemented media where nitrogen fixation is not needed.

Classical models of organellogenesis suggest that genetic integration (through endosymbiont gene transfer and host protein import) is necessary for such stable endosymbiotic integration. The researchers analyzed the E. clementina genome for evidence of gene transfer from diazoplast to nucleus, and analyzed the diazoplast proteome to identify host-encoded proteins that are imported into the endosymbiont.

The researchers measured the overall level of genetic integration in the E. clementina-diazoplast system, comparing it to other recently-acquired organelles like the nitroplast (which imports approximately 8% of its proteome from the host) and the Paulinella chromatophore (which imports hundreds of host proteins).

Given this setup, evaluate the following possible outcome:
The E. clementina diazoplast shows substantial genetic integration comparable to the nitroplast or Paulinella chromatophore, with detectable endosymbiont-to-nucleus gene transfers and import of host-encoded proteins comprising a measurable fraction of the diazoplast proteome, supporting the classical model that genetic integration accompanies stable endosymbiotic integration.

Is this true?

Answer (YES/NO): NO